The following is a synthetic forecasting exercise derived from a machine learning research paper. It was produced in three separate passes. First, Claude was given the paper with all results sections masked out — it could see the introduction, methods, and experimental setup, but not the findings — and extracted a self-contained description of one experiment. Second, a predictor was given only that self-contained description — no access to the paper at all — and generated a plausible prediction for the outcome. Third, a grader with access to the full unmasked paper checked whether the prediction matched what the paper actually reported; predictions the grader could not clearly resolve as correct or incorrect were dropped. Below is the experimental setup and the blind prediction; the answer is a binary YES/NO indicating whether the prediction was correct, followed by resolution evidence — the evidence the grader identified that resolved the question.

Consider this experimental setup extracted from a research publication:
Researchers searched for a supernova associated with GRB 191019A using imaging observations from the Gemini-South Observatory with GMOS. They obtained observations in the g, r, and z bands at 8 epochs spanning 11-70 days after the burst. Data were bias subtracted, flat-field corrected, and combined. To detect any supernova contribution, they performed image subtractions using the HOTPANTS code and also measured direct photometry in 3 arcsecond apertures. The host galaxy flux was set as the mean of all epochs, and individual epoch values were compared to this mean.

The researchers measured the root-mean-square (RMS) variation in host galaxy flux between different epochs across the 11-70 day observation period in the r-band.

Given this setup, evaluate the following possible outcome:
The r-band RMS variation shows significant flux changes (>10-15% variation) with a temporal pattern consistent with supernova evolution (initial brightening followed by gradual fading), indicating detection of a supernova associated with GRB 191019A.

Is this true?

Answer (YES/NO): NO